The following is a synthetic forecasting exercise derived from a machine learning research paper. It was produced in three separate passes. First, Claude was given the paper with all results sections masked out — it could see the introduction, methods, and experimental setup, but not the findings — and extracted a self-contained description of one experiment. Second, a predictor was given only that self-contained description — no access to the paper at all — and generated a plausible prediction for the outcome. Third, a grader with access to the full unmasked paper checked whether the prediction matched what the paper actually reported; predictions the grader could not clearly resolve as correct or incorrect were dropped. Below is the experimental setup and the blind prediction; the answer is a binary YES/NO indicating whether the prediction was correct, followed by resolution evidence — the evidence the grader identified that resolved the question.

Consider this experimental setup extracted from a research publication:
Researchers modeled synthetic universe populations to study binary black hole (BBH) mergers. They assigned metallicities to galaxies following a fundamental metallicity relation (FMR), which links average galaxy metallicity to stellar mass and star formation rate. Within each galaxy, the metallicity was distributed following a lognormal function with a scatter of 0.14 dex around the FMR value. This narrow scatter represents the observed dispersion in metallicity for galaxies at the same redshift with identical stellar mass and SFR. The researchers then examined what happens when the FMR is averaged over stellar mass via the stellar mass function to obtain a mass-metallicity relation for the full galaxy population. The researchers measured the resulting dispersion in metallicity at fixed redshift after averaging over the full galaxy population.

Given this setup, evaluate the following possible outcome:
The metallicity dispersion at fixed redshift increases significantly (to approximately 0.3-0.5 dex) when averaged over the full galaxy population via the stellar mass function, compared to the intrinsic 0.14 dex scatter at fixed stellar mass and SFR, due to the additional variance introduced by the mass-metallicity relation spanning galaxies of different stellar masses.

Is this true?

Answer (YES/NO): YES